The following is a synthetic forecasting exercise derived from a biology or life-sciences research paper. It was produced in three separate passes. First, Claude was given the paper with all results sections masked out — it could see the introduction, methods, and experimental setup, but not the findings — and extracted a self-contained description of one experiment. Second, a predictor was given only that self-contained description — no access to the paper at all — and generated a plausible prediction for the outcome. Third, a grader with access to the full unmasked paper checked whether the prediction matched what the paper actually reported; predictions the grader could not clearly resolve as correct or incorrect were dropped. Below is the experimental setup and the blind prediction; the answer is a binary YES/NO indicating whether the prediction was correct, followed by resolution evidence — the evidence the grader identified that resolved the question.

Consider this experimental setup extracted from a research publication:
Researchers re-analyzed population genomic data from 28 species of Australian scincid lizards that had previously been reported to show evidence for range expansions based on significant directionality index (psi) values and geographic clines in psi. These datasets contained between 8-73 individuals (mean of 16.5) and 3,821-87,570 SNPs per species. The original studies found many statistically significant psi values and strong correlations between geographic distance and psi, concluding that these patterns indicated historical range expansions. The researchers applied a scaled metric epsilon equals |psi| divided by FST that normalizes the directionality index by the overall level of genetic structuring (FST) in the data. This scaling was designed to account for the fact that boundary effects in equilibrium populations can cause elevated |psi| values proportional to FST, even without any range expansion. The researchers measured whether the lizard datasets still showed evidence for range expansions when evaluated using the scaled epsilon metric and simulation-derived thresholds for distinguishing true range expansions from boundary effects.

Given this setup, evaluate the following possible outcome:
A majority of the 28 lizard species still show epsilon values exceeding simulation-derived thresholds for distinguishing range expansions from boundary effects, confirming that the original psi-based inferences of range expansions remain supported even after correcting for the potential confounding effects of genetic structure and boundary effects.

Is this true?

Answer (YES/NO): NO